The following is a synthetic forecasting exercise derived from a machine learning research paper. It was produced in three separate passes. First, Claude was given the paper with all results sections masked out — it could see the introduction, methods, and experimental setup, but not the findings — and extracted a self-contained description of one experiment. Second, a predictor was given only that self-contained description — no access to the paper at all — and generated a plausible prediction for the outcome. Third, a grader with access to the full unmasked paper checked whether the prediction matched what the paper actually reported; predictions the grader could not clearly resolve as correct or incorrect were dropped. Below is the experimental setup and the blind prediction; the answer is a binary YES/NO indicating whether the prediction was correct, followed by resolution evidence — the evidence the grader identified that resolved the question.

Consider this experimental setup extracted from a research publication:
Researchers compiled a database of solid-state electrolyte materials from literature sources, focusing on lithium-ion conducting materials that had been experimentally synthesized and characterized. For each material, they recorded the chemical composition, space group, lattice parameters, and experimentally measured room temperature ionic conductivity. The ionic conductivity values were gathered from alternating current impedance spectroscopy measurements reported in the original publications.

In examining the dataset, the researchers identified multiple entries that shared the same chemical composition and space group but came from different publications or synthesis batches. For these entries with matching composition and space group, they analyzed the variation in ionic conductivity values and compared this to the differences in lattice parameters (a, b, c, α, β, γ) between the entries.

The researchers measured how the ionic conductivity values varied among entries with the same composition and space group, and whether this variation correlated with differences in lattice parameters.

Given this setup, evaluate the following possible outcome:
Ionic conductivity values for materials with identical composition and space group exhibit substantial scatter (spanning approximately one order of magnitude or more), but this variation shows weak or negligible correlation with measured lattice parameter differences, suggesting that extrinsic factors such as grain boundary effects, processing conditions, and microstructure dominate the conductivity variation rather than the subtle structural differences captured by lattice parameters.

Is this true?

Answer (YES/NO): YES